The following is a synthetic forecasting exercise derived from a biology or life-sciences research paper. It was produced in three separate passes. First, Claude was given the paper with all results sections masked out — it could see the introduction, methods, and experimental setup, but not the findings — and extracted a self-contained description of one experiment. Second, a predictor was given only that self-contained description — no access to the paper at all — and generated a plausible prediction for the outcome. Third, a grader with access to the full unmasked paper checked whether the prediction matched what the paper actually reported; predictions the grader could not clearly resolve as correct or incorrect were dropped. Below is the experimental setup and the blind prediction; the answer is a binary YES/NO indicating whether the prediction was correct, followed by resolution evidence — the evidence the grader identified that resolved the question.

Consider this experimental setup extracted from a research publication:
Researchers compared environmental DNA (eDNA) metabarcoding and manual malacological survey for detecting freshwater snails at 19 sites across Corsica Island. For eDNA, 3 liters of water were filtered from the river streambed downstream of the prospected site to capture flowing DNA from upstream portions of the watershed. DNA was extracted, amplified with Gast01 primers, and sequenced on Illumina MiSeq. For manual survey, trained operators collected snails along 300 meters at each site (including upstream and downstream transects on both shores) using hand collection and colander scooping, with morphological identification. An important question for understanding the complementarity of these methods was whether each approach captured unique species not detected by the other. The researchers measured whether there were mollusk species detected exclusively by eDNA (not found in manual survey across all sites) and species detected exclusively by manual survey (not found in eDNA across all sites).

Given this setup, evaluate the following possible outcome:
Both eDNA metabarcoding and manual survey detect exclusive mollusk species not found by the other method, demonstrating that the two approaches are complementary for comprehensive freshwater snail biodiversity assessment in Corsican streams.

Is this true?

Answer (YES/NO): NO